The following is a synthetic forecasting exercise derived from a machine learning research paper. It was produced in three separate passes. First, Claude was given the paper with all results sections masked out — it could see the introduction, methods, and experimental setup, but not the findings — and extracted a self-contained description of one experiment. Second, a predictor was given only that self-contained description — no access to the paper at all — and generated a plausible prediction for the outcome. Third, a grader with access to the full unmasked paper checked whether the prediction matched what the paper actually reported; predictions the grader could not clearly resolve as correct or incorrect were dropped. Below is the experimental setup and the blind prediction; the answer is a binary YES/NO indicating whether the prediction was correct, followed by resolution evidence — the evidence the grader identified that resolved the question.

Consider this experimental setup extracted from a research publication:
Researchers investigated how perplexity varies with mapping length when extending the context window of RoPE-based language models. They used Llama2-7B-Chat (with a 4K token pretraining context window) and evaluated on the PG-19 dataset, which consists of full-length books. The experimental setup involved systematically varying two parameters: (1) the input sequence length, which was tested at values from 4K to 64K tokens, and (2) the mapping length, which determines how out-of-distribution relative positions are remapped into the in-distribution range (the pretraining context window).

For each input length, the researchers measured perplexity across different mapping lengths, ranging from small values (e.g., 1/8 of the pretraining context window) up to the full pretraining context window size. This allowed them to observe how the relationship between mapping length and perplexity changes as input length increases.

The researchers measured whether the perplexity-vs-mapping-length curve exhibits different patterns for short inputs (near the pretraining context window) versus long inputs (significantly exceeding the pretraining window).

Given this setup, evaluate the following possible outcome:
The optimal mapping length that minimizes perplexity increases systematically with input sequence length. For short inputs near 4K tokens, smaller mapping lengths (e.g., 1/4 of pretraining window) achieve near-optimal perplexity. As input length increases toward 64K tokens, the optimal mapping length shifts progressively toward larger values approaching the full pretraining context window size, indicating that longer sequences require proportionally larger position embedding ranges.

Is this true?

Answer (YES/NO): NO